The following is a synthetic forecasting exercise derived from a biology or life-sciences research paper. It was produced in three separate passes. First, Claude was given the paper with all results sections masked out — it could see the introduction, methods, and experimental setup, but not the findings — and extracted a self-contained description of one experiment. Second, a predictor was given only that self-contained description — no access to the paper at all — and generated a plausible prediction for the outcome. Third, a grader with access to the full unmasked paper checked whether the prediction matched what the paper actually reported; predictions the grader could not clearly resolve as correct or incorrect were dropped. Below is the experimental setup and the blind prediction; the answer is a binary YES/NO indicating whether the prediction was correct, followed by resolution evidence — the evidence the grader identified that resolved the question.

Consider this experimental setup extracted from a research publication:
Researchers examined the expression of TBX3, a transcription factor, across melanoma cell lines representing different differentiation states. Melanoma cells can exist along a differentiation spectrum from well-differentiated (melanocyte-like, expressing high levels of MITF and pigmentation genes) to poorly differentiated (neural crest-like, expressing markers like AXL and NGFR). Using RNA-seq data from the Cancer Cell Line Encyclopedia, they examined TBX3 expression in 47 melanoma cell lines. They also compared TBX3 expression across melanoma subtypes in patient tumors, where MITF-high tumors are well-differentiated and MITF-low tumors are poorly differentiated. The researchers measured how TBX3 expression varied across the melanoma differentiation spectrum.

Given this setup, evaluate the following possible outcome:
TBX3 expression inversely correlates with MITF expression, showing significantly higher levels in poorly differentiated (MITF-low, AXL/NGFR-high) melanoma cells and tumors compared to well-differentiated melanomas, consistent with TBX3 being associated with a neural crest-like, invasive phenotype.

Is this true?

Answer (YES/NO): YES